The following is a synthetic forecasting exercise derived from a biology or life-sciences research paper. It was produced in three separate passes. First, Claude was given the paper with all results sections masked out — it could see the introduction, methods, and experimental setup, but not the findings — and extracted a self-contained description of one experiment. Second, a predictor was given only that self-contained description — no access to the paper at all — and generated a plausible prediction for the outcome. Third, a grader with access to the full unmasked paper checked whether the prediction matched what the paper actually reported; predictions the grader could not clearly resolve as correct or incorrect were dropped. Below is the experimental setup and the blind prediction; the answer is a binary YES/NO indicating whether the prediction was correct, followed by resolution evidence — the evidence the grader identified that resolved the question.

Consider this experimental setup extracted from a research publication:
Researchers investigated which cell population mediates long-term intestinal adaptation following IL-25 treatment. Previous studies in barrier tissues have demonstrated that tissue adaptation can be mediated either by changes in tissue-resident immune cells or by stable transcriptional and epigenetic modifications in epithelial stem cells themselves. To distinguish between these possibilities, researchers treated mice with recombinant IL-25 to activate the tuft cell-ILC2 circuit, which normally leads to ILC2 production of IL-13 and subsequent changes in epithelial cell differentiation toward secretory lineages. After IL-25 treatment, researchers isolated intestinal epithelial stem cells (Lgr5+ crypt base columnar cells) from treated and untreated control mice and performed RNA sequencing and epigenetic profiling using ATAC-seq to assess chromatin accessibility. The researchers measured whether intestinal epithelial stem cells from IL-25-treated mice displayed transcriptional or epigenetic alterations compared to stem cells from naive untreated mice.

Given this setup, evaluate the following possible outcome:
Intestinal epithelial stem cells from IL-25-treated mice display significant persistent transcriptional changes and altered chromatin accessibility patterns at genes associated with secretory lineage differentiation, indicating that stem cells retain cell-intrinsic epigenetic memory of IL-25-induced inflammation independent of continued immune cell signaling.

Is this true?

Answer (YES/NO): NO